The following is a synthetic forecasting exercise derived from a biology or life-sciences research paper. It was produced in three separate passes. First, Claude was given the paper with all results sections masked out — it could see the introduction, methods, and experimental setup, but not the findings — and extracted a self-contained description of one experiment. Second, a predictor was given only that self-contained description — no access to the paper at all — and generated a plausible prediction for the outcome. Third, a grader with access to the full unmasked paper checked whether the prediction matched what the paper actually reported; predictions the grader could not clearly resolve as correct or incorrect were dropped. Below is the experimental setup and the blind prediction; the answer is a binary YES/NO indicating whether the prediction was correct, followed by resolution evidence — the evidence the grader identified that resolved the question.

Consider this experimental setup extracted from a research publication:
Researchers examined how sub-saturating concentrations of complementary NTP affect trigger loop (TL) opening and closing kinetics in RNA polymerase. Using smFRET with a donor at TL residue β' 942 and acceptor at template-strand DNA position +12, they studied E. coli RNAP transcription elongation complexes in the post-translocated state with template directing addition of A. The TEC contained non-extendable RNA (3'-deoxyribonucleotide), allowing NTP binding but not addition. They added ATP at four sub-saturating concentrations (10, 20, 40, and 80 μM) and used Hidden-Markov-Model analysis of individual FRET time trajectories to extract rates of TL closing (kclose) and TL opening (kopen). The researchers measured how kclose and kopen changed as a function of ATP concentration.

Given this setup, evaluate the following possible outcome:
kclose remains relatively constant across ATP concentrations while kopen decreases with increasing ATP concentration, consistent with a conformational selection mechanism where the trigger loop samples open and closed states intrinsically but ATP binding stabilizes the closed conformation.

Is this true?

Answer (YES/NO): NO